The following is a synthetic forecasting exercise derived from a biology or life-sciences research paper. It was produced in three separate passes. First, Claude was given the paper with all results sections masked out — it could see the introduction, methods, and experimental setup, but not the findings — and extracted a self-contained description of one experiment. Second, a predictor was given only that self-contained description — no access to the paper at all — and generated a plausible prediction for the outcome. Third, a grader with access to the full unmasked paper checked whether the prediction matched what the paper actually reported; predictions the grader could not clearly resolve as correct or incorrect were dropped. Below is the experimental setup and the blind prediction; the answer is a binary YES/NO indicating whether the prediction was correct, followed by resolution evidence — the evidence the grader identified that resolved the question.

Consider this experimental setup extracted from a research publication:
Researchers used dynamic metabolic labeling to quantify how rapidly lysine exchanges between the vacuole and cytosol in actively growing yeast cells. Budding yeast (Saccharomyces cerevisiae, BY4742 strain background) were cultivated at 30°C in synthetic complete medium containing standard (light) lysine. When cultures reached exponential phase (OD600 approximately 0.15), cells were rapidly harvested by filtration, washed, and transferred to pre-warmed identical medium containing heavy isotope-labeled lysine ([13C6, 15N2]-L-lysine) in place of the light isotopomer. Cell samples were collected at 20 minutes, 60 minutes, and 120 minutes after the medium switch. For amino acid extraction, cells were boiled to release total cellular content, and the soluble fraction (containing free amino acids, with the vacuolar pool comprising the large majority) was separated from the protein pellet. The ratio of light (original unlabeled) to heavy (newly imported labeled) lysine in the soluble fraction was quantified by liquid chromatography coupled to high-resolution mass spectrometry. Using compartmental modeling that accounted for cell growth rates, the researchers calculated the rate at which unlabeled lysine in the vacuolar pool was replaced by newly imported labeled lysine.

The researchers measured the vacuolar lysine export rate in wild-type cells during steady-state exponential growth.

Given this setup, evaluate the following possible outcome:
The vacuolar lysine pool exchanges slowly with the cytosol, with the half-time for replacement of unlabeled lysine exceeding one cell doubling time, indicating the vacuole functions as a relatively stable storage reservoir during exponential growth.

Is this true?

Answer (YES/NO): NO